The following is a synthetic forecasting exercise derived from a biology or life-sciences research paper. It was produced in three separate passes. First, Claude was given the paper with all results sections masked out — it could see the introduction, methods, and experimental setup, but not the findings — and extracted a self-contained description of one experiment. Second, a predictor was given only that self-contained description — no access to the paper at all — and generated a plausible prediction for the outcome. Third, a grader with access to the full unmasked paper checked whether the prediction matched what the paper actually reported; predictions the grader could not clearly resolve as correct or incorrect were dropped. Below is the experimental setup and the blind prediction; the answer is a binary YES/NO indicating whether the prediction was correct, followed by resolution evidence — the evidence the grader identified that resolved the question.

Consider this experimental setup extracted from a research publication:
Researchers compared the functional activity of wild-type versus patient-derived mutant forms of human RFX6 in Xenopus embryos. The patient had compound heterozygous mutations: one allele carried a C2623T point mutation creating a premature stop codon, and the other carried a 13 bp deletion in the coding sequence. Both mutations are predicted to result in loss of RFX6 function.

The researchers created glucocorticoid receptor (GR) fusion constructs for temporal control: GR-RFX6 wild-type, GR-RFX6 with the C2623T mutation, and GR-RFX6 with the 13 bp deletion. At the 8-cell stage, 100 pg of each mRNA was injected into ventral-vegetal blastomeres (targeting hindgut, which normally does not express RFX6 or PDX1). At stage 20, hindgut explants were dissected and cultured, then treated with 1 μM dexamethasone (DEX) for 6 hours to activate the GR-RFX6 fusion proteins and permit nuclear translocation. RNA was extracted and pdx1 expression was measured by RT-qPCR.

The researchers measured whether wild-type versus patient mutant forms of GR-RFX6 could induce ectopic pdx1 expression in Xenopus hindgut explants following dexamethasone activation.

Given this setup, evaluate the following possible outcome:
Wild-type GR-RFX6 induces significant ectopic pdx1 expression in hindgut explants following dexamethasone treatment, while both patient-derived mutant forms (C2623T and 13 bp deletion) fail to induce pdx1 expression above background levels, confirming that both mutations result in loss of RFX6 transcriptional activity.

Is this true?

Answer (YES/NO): NO